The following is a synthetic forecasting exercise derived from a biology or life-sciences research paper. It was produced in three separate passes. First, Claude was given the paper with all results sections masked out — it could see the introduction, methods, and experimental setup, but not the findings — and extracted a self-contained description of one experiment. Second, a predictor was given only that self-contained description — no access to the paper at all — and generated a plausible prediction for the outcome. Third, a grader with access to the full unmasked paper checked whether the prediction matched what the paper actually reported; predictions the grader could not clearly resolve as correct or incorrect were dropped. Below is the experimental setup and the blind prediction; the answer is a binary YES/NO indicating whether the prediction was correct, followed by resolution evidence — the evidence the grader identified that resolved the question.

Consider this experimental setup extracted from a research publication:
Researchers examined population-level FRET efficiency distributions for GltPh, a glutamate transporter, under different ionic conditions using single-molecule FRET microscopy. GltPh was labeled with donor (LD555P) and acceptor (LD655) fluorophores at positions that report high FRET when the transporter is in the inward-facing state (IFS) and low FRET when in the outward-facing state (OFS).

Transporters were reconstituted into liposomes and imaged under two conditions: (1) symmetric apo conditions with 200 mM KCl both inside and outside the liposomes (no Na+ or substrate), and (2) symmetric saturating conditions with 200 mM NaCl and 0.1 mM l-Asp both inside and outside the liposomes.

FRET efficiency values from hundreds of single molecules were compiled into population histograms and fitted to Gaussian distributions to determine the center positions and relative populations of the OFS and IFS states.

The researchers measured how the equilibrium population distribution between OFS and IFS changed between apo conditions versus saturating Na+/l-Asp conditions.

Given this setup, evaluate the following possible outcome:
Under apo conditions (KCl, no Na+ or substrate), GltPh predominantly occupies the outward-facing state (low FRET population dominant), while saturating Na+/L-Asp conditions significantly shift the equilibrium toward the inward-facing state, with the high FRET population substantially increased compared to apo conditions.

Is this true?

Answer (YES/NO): NO